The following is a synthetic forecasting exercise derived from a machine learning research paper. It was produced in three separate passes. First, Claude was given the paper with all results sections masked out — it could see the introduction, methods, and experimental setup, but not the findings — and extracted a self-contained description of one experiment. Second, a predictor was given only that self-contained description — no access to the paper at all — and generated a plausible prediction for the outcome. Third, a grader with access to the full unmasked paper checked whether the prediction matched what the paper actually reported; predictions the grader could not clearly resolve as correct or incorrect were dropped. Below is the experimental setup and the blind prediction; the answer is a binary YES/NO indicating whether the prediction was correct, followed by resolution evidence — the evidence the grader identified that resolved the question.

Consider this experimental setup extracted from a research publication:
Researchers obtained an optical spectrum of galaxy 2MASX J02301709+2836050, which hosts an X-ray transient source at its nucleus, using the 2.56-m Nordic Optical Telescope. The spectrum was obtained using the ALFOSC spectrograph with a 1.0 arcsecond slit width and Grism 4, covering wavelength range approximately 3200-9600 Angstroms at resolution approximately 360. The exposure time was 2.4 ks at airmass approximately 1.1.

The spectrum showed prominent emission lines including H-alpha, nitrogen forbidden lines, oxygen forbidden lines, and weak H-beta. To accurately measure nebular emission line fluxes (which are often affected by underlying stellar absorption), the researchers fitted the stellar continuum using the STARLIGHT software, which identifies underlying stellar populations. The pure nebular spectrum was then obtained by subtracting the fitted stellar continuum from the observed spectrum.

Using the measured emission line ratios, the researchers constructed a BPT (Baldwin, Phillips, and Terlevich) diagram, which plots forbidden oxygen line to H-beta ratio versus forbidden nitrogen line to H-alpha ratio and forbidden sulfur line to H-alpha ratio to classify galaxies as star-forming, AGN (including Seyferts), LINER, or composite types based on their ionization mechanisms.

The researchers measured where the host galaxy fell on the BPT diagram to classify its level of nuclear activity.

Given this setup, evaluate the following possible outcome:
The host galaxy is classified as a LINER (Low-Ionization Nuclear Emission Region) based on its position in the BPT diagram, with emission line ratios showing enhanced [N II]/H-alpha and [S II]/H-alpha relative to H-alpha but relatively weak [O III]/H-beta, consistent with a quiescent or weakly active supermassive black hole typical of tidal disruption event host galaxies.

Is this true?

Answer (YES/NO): NO